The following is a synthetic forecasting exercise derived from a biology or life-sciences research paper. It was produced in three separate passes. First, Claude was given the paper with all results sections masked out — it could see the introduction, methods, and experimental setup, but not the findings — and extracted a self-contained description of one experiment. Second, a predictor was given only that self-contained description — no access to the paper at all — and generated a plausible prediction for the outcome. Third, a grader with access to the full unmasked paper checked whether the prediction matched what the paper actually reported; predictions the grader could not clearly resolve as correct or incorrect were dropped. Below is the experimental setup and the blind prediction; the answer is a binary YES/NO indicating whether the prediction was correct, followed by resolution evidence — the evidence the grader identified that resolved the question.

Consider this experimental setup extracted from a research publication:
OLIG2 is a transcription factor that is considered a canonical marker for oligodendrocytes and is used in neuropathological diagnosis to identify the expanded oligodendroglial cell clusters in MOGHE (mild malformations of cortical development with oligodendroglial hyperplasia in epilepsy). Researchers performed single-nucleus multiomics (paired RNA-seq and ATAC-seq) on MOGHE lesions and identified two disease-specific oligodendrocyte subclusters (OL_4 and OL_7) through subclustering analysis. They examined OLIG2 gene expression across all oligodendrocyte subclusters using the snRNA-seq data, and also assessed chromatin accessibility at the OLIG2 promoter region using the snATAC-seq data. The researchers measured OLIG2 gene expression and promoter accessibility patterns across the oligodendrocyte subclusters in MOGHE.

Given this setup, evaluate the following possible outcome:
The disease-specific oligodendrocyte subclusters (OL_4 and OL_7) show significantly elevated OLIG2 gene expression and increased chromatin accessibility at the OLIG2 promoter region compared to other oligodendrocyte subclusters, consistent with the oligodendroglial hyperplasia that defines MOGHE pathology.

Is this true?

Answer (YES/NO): NO